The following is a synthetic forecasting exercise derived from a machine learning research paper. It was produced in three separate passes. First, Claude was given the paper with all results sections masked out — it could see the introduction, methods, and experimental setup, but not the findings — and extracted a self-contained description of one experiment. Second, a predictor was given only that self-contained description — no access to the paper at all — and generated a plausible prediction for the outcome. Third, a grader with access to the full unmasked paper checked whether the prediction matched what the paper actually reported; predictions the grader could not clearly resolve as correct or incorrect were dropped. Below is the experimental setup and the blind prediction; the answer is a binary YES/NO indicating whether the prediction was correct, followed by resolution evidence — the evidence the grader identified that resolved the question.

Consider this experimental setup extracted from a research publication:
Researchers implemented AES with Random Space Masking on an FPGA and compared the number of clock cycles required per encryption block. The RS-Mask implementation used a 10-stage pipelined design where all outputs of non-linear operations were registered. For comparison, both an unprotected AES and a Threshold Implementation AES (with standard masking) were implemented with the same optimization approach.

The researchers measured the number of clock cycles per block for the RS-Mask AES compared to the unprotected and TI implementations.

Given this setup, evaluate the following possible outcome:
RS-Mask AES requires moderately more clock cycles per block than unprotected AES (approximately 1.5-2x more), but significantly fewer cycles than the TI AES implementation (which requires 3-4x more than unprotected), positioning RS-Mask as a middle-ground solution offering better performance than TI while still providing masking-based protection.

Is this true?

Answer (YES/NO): NO